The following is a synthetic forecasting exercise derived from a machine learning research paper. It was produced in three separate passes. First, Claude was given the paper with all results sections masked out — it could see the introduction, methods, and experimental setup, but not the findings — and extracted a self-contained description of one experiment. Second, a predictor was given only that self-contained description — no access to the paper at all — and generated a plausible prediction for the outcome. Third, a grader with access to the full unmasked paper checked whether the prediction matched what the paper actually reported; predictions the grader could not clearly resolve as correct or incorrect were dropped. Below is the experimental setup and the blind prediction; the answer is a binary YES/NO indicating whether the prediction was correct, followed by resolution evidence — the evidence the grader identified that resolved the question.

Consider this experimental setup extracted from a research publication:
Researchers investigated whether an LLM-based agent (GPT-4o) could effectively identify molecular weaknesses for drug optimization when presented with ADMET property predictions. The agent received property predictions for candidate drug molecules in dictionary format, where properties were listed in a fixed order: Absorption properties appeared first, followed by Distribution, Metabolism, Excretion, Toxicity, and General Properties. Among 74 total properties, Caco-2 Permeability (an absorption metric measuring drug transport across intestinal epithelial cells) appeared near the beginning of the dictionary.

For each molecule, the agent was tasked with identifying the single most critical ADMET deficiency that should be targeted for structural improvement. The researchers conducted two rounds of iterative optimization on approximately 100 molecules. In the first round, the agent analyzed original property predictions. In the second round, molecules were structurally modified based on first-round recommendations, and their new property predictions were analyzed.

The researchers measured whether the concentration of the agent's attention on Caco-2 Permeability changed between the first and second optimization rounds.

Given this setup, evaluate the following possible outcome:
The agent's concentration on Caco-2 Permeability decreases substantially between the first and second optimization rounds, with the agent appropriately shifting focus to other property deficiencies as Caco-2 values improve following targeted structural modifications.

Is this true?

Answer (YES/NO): NO